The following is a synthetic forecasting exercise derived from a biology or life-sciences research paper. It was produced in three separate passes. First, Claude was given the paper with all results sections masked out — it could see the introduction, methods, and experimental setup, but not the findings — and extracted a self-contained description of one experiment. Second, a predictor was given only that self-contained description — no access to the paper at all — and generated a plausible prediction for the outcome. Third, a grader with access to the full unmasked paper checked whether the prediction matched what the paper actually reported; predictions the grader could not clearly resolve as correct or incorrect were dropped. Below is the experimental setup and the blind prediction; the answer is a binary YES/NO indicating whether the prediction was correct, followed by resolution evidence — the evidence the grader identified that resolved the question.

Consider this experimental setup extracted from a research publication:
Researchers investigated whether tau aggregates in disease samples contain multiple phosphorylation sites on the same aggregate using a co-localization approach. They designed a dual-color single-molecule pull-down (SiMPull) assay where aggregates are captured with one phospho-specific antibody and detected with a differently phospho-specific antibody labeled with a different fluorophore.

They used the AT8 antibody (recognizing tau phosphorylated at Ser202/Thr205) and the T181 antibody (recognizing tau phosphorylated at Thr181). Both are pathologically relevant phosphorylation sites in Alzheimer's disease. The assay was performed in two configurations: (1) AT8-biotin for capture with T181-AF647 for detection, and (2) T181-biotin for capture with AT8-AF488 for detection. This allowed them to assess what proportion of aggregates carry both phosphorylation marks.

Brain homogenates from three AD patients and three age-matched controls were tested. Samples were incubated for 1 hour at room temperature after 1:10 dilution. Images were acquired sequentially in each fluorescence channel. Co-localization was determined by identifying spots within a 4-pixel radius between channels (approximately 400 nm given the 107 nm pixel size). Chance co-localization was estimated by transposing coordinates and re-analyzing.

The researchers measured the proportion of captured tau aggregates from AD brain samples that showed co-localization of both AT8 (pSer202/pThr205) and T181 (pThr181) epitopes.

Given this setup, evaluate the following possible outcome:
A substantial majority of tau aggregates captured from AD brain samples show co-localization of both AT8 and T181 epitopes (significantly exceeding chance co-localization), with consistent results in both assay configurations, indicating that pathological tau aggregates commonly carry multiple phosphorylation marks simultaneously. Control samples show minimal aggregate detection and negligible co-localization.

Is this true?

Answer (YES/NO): NO